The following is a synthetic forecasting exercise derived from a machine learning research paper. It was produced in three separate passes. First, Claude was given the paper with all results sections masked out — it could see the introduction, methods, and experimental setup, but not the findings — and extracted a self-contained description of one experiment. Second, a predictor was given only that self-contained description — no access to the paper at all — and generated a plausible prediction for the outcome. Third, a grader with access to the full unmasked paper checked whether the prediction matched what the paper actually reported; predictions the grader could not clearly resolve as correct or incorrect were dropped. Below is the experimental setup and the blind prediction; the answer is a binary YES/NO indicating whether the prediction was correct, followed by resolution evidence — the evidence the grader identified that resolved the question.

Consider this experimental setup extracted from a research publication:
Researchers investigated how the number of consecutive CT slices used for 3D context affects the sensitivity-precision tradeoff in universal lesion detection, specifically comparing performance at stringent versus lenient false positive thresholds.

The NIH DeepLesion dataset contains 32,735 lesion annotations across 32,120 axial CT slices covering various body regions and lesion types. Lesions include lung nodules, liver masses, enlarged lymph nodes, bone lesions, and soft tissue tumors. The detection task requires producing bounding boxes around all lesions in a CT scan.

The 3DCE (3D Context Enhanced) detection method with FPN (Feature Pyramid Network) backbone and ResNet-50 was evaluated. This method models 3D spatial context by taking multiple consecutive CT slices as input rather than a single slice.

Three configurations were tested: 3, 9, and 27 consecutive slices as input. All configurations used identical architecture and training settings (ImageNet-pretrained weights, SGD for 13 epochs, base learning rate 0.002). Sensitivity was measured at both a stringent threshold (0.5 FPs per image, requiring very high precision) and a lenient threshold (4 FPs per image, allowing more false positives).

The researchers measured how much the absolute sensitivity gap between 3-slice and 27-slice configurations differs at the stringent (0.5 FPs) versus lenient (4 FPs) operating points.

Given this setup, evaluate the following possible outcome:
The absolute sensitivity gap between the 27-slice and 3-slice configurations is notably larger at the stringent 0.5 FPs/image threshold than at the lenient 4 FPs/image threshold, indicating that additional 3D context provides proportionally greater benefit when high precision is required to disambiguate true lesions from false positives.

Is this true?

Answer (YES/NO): YES